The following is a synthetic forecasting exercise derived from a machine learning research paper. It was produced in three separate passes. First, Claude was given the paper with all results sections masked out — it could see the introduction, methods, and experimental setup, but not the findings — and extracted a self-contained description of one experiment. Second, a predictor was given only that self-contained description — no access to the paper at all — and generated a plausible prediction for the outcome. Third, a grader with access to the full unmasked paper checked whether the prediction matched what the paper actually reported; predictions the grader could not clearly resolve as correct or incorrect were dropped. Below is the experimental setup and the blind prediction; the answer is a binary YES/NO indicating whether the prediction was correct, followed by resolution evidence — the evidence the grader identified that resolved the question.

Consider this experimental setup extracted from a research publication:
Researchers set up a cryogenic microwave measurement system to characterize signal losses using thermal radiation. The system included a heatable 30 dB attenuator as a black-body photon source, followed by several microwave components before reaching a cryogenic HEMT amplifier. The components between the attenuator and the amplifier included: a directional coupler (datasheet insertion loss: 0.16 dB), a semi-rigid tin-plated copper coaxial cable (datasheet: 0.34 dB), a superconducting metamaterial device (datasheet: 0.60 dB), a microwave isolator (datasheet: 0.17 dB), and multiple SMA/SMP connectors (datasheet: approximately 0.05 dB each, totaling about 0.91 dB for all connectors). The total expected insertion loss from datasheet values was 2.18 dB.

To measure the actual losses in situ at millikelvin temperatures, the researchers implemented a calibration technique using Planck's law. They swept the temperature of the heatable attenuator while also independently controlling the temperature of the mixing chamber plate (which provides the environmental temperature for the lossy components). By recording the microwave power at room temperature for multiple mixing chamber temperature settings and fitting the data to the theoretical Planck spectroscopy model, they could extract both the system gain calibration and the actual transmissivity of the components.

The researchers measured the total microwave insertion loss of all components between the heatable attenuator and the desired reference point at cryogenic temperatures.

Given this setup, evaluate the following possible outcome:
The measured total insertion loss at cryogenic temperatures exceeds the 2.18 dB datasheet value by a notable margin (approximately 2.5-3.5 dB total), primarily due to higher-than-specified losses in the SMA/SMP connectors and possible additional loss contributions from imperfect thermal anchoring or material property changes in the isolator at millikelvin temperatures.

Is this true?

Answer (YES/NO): YES